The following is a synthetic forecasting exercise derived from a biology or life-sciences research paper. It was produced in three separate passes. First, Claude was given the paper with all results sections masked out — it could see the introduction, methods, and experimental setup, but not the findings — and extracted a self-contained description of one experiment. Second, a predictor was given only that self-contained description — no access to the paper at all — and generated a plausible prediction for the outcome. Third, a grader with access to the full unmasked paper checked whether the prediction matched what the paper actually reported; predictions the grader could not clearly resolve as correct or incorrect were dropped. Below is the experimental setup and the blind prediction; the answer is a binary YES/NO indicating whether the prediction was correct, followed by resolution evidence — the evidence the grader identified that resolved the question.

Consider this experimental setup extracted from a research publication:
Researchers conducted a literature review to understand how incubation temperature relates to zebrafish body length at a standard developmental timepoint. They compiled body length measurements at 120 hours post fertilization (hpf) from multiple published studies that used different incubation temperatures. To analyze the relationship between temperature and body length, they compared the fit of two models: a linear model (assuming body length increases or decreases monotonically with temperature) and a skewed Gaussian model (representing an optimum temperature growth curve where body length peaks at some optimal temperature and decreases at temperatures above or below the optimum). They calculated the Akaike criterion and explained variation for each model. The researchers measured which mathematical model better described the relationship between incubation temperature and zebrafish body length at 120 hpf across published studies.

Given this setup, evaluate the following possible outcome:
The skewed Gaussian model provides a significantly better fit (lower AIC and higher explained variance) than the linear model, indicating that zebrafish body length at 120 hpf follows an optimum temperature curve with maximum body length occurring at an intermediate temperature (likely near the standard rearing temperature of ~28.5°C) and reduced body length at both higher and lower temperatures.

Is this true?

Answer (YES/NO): YES